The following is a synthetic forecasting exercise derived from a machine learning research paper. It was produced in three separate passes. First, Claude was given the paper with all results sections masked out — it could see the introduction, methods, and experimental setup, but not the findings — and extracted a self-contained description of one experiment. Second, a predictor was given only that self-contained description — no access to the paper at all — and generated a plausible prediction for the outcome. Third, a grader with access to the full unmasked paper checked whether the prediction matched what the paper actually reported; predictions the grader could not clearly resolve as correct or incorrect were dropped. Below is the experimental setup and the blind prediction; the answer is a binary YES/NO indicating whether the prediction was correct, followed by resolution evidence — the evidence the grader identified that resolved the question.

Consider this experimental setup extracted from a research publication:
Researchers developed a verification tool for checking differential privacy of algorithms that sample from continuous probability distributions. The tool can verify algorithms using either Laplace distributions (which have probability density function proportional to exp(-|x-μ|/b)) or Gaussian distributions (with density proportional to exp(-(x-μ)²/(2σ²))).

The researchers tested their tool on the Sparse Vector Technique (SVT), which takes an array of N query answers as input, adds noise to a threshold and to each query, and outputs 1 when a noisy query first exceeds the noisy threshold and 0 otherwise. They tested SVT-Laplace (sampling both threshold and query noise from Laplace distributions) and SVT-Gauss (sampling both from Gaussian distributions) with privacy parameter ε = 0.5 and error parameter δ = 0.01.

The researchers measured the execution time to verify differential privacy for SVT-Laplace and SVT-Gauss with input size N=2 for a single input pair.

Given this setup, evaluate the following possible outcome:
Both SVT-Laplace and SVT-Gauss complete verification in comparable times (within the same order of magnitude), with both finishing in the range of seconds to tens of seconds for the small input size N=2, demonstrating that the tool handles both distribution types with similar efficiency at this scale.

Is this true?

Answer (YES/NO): NO